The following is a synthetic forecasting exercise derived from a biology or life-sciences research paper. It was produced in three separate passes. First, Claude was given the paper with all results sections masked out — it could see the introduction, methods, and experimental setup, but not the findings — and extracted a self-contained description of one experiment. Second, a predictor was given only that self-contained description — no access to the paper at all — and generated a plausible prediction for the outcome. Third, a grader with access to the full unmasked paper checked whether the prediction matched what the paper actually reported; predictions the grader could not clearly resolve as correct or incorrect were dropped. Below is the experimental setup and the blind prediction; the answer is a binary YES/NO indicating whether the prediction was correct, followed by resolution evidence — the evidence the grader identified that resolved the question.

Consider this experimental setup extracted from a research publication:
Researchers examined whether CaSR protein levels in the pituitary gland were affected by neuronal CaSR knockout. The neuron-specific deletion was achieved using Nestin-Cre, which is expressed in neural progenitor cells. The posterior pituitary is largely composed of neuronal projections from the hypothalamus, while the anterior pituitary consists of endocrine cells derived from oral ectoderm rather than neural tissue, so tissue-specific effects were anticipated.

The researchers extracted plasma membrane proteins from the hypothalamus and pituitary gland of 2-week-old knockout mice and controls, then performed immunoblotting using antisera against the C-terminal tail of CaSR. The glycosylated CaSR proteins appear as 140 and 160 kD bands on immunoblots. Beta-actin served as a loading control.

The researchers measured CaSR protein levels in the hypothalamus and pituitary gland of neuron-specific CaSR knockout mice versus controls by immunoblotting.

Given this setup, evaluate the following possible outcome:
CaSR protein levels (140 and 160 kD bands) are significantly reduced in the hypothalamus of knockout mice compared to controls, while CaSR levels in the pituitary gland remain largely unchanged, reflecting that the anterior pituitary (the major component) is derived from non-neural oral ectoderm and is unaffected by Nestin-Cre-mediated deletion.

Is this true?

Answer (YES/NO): NO